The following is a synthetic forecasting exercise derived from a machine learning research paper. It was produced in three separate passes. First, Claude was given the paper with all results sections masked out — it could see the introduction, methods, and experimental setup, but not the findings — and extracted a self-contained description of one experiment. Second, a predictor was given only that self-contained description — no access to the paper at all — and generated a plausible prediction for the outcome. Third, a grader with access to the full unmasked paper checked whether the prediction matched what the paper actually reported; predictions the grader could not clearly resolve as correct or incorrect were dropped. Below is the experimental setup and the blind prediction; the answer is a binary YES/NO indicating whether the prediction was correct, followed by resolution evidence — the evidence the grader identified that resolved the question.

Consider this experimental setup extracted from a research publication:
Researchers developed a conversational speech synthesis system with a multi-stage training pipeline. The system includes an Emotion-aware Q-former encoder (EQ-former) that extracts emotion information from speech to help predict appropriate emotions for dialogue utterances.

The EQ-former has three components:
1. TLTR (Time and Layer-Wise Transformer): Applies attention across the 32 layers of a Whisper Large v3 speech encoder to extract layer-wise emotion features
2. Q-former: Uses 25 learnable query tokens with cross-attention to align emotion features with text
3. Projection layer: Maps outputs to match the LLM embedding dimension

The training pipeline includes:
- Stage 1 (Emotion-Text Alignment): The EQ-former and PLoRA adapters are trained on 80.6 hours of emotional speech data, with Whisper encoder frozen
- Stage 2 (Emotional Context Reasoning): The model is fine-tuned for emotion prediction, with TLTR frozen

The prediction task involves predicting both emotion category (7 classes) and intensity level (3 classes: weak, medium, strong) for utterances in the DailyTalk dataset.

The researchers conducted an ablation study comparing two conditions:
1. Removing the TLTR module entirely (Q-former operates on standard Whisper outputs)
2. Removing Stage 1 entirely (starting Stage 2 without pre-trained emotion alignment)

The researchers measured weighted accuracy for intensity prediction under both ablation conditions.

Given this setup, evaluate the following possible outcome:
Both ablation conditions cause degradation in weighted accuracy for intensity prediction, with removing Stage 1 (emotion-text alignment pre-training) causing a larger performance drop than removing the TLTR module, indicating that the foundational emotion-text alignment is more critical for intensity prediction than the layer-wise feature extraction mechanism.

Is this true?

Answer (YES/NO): YES